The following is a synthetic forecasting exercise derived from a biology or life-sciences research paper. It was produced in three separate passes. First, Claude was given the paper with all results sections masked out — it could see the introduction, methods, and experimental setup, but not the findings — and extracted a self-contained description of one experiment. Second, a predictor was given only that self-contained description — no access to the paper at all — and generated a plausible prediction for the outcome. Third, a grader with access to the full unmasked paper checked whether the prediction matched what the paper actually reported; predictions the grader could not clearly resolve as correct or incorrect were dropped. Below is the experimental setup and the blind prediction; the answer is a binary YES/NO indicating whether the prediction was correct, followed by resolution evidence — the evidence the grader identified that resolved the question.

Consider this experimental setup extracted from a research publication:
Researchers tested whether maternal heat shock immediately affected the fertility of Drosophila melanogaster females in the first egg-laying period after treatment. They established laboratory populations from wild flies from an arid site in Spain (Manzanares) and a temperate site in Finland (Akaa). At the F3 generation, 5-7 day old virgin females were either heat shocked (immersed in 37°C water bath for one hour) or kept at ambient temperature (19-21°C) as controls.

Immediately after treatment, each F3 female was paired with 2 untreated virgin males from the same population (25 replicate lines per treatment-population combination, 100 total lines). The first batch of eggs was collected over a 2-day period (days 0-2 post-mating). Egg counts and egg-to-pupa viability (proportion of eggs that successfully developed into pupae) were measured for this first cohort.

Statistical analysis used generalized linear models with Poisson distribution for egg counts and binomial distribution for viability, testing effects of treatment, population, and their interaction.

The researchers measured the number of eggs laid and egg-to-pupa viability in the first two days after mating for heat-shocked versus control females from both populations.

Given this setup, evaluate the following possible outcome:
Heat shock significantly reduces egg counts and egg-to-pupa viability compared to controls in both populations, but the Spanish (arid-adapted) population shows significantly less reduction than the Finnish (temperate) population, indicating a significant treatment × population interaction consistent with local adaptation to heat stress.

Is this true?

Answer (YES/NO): NO